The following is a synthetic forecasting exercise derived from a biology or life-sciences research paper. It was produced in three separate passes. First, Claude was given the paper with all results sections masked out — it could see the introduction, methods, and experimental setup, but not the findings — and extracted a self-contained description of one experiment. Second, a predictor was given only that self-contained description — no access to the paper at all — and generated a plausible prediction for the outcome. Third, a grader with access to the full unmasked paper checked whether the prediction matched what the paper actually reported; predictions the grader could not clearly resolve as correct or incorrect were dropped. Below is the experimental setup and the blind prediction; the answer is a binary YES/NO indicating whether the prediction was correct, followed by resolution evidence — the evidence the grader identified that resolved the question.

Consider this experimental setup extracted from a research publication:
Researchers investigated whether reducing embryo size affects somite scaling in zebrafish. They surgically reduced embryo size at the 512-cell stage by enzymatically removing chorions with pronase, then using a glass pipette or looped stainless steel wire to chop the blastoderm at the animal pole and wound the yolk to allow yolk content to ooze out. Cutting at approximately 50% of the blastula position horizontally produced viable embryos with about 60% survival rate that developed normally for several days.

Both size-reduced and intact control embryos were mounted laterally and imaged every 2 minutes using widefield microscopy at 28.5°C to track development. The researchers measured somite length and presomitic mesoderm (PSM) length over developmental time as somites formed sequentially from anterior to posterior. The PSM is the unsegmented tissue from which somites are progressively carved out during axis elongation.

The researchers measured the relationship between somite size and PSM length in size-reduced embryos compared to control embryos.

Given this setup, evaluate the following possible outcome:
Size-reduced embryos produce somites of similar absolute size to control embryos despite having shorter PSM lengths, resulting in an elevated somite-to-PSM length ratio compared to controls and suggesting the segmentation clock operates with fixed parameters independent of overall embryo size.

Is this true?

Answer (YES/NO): NO